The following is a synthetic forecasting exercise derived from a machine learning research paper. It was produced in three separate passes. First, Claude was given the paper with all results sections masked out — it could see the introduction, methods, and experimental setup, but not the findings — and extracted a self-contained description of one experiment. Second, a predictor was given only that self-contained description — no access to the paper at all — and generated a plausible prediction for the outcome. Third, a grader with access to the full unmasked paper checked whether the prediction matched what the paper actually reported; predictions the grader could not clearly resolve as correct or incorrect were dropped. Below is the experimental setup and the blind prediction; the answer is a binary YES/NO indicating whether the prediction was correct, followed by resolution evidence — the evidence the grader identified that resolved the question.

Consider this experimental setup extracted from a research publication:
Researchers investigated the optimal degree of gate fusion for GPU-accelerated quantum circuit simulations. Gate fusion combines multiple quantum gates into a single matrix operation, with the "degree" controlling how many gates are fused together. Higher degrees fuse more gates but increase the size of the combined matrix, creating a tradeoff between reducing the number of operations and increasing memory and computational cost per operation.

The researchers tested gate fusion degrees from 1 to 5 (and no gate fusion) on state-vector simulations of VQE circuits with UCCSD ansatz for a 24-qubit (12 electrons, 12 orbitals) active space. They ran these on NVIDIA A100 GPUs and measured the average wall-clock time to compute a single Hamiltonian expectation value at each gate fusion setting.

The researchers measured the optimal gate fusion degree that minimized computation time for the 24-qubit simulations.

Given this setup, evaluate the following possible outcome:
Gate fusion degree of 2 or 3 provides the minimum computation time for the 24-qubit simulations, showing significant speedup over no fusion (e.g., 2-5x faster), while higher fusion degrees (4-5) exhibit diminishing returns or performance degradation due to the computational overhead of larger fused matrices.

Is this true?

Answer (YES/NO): NO